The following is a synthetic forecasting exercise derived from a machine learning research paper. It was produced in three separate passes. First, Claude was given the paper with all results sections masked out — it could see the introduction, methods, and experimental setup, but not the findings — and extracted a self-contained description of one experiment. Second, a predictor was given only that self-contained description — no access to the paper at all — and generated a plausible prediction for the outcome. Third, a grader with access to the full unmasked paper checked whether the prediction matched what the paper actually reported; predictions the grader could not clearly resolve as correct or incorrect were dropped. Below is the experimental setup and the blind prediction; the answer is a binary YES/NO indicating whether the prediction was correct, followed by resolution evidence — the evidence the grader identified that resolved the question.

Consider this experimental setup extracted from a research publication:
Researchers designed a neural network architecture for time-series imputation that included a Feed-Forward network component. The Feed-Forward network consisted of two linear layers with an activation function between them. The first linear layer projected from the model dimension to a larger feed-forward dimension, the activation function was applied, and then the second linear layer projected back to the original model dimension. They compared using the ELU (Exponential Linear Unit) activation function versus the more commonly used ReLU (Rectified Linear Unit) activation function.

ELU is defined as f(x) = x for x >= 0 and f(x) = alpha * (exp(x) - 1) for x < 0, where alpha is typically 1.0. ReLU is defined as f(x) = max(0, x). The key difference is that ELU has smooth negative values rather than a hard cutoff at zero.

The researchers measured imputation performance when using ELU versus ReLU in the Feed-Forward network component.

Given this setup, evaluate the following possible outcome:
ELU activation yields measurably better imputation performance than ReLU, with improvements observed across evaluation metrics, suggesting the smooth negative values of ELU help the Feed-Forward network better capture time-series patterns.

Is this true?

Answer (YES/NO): NO